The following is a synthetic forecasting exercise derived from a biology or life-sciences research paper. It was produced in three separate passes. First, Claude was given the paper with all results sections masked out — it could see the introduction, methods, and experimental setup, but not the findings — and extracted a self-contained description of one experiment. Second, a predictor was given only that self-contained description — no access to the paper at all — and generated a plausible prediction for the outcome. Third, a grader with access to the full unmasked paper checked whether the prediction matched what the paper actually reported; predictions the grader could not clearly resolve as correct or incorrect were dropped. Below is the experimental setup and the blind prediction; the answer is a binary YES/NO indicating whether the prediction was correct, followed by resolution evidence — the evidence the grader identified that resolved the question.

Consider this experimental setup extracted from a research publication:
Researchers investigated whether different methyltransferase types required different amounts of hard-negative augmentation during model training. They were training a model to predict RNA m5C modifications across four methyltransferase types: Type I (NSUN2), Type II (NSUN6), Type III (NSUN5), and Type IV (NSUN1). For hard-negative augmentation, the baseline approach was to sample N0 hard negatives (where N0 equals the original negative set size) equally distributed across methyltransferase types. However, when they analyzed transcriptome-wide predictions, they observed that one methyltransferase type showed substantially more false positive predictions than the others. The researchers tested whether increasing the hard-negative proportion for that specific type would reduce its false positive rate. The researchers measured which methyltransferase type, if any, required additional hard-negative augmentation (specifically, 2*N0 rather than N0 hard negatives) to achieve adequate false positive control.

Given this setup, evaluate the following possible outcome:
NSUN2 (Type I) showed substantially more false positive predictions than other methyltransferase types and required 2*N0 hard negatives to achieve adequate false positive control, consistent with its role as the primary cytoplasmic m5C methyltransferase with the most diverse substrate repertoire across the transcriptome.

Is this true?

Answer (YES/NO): NO